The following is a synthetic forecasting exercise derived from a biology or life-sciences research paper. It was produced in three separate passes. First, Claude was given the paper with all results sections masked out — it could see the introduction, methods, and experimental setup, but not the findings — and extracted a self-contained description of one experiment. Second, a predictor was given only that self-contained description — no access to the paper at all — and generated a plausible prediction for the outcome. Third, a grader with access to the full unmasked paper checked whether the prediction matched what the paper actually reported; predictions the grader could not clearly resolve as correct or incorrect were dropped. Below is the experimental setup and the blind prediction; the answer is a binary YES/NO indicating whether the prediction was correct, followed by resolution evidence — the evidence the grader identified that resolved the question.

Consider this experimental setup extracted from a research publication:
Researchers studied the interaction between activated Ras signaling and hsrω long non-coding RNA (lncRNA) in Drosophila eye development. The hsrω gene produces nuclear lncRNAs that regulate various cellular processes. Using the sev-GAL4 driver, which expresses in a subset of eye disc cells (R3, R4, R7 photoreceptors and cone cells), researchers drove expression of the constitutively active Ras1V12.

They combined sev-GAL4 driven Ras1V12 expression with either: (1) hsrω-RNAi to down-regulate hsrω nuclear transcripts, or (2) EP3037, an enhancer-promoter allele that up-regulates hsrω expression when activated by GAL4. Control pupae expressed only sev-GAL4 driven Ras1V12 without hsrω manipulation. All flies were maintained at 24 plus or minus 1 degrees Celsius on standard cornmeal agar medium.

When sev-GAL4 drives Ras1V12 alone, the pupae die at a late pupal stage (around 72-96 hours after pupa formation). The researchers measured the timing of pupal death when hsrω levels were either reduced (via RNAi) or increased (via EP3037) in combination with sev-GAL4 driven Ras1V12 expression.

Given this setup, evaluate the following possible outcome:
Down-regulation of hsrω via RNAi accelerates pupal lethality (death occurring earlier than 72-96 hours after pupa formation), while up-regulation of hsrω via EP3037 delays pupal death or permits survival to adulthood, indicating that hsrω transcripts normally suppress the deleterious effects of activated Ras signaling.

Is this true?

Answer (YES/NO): NO